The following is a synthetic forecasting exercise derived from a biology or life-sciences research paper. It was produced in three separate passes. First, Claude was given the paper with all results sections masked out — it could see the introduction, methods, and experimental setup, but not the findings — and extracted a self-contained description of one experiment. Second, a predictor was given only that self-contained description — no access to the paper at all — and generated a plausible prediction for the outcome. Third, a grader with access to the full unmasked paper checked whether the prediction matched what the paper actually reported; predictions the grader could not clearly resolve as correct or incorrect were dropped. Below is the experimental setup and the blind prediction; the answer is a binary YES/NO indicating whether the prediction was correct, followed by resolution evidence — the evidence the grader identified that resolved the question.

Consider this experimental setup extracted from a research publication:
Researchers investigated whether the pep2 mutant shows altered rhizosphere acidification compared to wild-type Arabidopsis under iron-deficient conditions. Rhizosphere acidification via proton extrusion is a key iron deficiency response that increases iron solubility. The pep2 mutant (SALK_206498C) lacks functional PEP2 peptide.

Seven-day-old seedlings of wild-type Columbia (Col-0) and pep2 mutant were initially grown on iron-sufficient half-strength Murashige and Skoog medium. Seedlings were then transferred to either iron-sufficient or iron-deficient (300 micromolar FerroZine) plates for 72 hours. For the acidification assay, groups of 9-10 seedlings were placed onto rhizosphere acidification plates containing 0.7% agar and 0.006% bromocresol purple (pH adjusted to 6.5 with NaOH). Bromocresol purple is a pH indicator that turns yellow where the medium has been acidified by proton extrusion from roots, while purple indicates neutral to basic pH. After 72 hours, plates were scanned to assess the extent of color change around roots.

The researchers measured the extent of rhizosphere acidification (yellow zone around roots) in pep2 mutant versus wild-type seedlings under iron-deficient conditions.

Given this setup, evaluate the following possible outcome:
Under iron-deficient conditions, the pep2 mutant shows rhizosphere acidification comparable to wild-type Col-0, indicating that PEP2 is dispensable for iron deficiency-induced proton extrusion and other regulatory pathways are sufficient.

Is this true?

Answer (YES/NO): NO